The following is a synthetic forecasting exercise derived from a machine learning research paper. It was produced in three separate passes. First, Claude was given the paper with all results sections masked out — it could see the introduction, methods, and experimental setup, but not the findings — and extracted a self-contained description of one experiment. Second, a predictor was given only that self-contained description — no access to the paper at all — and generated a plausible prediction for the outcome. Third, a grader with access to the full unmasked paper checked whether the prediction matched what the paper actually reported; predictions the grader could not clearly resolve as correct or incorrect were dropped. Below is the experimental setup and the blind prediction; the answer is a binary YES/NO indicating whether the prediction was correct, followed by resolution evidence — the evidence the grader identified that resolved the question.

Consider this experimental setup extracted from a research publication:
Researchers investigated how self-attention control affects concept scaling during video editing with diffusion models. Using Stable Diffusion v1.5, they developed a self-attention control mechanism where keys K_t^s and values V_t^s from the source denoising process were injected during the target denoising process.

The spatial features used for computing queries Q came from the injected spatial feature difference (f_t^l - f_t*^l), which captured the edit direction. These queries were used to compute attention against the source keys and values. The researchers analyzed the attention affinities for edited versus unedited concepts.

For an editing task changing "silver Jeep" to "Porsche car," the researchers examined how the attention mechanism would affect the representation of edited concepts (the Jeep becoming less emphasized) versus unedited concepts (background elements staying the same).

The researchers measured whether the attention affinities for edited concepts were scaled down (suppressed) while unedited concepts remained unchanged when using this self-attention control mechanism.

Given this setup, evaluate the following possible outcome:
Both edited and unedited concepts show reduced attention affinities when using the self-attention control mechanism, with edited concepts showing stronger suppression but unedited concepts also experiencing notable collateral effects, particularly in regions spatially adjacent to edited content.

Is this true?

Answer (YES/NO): NO